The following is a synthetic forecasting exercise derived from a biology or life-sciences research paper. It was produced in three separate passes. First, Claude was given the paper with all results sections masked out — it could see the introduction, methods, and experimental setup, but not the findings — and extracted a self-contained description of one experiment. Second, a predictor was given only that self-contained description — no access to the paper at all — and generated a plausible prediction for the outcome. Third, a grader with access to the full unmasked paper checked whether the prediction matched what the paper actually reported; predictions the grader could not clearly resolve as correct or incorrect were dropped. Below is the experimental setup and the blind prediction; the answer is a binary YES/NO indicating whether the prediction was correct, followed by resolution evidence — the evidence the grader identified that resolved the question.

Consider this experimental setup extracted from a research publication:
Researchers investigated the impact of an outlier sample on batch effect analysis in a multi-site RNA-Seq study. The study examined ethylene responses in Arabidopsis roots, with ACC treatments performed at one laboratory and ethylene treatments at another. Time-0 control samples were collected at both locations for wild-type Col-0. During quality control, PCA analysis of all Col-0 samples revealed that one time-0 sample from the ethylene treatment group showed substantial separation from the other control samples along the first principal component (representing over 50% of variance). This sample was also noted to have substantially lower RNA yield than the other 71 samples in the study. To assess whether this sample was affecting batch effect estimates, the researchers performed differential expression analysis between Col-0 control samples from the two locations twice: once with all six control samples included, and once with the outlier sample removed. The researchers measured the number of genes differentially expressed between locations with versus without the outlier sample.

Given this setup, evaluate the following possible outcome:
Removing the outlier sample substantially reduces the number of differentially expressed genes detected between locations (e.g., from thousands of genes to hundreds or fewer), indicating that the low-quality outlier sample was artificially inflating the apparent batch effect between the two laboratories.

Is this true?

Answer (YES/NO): YES